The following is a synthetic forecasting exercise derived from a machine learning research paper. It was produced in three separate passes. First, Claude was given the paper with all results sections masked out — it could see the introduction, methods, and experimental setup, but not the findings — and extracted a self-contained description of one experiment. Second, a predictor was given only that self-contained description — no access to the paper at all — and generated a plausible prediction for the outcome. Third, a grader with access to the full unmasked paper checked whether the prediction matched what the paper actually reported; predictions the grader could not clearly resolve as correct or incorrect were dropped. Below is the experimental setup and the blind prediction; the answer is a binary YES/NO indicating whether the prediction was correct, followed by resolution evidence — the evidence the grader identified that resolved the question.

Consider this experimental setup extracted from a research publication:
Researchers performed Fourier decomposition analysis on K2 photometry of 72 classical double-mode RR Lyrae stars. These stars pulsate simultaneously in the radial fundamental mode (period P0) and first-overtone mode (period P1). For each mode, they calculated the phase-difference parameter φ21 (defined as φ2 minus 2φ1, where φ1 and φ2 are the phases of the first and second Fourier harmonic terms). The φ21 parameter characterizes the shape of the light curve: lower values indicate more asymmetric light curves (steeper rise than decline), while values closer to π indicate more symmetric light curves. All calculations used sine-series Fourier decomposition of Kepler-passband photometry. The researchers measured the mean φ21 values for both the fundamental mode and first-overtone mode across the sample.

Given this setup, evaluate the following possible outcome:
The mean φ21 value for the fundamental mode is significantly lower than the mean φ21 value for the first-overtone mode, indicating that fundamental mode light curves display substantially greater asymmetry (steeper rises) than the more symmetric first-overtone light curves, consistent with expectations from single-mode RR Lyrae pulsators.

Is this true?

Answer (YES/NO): YES